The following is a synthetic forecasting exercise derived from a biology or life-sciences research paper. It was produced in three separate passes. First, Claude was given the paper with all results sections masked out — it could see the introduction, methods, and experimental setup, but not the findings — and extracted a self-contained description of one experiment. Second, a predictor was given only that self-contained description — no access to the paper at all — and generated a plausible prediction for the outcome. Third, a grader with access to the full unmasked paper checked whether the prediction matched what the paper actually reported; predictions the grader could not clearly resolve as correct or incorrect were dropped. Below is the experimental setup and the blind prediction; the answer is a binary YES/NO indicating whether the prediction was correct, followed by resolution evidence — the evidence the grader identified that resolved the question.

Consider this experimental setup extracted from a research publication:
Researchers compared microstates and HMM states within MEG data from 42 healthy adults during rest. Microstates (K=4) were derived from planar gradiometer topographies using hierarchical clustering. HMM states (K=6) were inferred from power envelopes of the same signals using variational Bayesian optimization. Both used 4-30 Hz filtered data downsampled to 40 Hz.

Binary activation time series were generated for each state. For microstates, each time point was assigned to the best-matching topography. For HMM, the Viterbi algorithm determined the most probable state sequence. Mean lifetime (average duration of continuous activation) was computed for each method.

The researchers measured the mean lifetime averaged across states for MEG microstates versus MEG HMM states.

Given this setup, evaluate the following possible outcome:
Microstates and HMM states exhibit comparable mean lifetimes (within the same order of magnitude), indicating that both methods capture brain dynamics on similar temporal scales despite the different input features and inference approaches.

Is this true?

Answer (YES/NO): NO